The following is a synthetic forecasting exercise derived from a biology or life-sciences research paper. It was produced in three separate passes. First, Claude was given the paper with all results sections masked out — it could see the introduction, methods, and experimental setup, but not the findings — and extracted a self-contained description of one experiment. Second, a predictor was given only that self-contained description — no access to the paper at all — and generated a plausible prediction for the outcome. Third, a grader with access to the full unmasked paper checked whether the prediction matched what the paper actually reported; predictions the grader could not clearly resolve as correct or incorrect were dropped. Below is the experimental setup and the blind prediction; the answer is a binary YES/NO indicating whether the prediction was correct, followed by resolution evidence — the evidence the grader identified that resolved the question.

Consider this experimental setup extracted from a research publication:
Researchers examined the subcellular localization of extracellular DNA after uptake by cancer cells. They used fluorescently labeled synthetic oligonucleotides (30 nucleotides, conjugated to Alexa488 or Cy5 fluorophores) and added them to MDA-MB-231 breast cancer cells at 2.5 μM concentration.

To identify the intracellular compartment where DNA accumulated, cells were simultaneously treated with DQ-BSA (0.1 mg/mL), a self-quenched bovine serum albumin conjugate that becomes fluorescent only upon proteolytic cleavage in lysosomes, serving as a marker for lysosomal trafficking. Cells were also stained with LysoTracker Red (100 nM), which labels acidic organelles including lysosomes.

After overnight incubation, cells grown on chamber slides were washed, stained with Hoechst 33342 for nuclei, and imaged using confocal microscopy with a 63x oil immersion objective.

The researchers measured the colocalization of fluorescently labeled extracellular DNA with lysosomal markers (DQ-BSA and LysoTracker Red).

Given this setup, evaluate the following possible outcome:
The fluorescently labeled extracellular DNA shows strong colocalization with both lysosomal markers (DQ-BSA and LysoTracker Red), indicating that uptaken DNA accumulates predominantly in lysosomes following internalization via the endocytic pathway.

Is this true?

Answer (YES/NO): YES